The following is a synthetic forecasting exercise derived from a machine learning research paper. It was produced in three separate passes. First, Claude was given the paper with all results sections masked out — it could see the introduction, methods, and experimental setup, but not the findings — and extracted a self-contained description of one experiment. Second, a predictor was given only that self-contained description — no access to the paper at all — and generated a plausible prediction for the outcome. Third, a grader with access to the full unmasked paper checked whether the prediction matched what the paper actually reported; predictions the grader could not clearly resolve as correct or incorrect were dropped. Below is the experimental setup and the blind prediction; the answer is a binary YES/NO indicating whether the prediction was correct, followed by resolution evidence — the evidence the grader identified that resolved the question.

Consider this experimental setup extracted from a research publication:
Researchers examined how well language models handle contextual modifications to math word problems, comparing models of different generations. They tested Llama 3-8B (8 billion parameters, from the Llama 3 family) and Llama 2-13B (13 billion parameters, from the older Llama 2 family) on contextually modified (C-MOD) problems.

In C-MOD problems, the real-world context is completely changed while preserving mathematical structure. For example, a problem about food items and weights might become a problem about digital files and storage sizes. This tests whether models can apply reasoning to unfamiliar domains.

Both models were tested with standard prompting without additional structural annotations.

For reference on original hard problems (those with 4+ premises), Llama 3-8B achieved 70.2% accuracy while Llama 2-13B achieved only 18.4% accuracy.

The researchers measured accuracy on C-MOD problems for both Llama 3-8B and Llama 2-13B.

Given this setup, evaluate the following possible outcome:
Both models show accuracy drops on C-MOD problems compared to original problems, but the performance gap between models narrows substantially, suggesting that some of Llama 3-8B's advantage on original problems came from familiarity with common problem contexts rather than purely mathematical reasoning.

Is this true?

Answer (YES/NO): YES